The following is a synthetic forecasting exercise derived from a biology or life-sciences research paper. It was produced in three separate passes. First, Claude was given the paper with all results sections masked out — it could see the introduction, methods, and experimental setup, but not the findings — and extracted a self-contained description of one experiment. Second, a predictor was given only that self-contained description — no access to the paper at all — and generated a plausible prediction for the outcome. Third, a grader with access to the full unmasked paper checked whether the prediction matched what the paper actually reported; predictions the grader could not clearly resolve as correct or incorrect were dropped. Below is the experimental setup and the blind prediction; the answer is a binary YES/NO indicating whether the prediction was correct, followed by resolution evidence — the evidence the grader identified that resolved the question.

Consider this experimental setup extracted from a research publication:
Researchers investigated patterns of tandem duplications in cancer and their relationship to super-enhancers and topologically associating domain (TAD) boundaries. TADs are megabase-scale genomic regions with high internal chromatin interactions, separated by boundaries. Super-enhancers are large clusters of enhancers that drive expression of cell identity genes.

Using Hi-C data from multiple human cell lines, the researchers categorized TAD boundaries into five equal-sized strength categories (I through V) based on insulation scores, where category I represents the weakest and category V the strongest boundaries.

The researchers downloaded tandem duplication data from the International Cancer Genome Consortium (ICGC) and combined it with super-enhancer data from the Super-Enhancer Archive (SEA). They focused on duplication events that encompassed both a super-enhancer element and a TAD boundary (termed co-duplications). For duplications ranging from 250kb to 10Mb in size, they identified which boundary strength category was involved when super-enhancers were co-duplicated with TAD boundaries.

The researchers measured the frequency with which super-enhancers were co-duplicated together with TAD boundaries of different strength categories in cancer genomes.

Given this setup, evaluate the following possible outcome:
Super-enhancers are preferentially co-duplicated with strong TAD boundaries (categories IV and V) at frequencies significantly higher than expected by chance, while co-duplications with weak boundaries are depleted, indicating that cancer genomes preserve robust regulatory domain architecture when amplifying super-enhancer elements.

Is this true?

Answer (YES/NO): YES